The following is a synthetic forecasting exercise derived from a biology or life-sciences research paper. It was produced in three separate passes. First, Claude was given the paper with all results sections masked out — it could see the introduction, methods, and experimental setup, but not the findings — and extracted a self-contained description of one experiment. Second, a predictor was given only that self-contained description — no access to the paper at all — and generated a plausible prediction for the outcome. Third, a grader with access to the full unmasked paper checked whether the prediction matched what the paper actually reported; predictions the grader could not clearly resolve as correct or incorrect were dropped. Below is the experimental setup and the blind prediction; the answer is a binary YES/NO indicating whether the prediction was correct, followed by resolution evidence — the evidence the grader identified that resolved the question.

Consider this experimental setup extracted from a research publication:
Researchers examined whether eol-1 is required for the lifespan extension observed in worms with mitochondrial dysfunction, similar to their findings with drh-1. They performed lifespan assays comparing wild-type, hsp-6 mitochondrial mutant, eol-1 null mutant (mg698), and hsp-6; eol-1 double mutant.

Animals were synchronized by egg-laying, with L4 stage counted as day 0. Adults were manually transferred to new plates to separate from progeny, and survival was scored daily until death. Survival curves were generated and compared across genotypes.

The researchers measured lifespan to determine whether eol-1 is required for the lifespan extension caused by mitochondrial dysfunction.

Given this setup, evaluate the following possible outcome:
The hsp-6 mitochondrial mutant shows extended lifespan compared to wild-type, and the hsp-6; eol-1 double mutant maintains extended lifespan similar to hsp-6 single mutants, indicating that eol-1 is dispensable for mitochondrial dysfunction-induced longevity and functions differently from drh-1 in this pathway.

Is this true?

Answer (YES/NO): NO